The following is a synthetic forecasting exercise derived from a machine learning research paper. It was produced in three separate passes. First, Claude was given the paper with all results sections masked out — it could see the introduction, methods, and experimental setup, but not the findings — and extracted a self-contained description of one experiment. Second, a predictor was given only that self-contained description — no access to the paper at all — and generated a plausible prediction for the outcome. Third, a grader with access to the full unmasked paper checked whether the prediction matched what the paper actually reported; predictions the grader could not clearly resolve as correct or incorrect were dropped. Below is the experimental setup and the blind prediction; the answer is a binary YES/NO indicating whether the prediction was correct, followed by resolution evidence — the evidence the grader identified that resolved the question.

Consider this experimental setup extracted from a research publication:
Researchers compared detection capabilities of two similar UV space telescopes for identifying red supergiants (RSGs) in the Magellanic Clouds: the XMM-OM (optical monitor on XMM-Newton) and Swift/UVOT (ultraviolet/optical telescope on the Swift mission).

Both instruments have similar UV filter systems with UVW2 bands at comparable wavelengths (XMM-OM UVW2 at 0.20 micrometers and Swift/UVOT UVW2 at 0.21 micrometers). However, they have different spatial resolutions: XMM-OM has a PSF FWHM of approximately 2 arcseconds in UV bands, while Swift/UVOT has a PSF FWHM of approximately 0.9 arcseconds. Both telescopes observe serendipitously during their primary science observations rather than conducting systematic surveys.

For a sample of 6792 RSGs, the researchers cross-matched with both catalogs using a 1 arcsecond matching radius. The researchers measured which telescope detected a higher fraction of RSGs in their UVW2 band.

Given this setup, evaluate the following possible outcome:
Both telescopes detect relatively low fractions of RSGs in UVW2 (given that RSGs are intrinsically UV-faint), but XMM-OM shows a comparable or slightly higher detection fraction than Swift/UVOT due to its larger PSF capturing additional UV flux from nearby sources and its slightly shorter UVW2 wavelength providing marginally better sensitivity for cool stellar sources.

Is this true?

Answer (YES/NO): NO